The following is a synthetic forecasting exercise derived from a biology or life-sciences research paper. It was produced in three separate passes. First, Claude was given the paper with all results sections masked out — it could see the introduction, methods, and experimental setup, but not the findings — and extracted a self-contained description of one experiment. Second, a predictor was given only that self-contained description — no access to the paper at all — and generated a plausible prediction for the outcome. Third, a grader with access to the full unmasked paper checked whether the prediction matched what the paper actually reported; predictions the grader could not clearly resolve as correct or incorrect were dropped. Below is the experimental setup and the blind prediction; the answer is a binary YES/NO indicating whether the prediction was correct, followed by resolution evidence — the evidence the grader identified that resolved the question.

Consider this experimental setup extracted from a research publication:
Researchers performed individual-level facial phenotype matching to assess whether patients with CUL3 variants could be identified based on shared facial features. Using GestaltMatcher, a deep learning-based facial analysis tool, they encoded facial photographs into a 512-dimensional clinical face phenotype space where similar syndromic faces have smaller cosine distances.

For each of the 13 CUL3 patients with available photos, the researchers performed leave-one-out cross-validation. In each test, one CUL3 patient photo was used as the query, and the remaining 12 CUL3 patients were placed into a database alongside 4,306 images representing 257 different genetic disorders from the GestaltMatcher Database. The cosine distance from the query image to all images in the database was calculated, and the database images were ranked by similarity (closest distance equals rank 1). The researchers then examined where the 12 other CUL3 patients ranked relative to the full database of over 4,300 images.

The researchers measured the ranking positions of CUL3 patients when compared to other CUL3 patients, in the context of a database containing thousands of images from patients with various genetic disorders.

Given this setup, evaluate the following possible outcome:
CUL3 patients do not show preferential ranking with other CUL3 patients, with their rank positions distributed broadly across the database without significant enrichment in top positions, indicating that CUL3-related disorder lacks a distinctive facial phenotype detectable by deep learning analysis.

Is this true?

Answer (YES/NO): NO